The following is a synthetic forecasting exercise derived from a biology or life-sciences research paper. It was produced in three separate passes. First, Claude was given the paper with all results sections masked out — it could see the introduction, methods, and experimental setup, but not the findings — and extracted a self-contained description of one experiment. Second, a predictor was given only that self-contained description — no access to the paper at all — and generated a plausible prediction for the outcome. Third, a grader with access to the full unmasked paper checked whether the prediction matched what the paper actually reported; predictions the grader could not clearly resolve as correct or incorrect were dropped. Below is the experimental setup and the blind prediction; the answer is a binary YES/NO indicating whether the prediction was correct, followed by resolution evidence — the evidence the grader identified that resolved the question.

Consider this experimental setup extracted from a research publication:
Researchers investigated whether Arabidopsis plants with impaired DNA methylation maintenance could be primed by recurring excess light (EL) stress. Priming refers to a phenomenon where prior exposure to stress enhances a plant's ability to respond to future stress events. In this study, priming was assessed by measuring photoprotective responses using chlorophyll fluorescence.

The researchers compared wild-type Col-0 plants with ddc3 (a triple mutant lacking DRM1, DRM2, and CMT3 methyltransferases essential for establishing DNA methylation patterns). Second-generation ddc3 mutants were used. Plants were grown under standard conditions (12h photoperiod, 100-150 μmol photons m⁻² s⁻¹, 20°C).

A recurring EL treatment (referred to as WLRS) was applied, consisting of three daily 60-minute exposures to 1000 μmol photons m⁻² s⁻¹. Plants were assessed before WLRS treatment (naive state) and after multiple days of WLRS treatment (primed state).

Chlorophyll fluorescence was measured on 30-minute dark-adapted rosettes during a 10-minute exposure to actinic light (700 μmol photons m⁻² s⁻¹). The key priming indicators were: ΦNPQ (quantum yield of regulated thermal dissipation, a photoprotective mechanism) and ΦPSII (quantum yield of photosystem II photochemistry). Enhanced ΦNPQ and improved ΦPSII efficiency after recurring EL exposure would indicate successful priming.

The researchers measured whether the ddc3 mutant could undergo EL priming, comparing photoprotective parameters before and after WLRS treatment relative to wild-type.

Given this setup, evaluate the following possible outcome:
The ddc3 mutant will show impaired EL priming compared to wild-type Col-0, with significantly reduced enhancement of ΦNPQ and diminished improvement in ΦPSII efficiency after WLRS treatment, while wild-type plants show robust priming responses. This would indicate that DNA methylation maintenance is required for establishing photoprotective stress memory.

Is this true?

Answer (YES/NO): NO